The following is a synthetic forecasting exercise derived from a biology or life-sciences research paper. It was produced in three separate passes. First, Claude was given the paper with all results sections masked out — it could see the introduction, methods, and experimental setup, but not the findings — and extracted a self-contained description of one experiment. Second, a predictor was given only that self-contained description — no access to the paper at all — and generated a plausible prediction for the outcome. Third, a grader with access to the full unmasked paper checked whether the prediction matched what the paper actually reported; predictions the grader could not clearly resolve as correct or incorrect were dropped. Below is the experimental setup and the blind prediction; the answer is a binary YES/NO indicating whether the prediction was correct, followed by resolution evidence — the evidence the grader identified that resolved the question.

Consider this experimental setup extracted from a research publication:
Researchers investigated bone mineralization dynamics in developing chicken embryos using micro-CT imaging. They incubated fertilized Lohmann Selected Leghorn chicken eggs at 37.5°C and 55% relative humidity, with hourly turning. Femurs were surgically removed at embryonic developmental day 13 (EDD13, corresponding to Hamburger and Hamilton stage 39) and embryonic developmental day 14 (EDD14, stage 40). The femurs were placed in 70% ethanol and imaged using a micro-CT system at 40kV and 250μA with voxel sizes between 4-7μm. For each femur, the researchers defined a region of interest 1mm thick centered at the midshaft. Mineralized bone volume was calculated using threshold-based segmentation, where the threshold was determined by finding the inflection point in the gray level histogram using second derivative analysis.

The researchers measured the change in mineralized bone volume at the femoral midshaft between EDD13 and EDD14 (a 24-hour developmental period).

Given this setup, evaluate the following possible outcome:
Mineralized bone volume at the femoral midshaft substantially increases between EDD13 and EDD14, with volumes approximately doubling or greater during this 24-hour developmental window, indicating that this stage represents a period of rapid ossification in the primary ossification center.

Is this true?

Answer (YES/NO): NO